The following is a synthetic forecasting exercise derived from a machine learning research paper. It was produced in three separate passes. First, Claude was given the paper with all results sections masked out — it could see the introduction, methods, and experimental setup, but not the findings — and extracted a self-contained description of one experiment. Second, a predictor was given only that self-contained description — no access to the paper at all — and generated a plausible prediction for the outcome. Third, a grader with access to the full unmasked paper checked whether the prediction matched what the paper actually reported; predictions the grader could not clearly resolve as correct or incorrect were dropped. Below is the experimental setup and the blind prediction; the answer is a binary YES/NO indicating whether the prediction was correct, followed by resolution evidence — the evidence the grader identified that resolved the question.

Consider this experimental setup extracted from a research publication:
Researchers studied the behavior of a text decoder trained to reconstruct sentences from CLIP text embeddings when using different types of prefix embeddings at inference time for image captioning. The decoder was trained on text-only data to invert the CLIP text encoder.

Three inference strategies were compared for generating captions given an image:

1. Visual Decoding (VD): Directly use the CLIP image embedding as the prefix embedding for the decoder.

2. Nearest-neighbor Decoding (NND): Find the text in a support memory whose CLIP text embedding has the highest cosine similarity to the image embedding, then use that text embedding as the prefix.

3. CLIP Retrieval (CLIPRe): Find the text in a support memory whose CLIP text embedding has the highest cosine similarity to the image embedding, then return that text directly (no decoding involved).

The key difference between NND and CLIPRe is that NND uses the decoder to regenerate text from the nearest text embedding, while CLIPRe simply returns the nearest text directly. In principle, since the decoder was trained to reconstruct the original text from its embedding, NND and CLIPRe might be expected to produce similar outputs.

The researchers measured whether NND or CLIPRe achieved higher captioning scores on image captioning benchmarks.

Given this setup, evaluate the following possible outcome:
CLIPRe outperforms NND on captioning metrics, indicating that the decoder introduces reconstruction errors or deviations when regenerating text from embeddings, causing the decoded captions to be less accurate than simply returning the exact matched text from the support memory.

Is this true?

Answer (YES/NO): NO